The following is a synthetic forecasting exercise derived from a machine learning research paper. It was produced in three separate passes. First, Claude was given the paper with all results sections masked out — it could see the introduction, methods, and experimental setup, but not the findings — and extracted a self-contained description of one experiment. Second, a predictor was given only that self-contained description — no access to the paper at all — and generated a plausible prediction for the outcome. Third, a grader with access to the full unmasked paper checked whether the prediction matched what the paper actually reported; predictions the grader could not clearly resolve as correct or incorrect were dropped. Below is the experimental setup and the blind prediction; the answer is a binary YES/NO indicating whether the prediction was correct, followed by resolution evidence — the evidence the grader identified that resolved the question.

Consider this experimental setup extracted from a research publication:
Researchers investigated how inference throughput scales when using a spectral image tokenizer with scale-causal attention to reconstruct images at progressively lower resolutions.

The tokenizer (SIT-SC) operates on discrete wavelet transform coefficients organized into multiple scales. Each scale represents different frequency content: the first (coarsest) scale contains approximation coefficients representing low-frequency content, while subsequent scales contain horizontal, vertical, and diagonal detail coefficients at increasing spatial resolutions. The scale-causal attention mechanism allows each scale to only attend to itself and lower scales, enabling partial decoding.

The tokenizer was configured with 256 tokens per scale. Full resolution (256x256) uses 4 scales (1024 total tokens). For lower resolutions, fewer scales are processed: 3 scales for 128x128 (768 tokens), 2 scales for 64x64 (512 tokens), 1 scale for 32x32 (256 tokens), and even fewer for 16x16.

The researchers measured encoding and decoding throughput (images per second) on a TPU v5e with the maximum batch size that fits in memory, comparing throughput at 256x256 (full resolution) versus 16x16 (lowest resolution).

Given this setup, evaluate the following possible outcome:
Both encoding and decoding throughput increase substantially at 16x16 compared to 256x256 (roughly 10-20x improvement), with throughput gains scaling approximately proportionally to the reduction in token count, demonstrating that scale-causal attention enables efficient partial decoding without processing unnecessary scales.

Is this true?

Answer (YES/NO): NO